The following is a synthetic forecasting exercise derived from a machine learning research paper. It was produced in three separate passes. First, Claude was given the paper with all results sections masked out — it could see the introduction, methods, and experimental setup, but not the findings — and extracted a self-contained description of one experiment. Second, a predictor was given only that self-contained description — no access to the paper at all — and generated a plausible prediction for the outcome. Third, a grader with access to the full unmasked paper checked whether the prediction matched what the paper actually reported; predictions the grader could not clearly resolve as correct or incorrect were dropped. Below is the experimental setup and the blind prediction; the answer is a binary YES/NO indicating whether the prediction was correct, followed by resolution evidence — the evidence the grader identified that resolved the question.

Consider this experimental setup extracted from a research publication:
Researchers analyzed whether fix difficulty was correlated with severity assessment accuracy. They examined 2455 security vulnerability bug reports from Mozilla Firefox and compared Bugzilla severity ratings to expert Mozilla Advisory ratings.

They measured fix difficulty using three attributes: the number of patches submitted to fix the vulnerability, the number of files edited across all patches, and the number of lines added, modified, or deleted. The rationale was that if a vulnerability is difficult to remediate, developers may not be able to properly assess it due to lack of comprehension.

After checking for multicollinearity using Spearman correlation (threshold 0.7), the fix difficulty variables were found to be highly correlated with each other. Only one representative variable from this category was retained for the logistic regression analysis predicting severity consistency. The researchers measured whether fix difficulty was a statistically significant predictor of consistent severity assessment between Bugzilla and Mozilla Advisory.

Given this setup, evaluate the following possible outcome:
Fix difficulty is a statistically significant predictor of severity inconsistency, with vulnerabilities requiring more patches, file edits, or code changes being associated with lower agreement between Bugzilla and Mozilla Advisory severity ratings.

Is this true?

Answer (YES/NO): NO